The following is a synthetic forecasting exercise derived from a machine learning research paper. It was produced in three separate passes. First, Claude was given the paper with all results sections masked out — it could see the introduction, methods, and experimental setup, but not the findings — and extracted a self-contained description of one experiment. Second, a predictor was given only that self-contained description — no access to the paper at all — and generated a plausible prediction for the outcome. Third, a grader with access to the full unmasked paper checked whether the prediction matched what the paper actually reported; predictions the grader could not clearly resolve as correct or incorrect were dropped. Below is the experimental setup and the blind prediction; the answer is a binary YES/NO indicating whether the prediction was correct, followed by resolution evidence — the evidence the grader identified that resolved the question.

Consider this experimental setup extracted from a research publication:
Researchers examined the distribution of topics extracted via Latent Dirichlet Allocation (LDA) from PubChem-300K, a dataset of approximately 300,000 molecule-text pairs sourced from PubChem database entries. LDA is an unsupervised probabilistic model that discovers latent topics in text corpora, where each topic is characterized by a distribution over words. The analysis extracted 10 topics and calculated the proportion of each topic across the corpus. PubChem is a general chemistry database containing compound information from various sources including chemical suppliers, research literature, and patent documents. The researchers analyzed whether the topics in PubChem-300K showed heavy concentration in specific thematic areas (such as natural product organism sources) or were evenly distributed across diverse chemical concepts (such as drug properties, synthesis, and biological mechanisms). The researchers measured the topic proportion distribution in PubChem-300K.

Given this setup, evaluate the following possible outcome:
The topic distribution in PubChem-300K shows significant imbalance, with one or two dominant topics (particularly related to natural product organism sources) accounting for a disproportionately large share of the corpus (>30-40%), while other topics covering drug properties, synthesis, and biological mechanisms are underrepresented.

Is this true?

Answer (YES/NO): YES